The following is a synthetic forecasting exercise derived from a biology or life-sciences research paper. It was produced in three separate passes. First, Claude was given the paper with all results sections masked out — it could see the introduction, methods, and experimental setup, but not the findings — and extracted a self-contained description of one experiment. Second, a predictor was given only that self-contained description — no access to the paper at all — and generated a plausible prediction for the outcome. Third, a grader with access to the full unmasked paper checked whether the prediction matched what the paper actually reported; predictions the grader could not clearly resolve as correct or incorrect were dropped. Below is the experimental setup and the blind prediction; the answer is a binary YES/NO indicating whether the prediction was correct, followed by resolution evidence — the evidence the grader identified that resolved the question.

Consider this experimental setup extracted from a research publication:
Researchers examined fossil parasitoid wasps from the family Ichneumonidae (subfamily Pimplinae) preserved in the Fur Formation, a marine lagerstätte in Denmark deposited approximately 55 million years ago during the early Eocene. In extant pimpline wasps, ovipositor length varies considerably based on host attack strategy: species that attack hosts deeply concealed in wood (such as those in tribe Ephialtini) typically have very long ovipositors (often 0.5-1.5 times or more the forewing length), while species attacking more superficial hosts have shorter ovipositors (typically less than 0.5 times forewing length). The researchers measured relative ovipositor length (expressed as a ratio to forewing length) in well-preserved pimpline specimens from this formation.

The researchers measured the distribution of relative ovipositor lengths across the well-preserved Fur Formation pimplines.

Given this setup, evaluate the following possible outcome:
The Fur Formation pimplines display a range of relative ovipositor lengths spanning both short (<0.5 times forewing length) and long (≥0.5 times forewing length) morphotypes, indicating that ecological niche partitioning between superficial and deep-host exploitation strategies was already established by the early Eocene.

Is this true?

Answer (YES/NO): NO